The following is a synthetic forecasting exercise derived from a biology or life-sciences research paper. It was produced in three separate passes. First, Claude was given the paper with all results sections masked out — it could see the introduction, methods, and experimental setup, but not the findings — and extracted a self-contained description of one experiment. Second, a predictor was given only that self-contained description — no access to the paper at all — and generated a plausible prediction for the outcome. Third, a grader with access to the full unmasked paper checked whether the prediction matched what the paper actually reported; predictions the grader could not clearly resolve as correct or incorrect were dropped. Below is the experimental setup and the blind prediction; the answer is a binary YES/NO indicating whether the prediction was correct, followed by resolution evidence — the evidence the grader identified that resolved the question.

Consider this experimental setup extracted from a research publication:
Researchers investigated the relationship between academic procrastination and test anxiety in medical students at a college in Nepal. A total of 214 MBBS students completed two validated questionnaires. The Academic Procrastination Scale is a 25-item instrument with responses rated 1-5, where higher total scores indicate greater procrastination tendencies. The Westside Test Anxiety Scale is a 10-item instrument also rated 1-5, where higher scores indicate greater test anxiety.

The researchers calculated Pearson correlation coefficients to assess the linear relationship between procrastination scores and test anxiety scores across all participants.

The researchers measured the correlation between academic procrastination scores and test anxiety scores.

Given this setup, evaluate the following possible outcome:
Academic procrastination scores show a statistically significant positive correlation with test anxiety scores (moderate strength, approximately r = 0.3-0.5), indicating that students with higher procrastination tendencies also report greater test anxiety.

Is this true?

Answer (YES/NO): NO